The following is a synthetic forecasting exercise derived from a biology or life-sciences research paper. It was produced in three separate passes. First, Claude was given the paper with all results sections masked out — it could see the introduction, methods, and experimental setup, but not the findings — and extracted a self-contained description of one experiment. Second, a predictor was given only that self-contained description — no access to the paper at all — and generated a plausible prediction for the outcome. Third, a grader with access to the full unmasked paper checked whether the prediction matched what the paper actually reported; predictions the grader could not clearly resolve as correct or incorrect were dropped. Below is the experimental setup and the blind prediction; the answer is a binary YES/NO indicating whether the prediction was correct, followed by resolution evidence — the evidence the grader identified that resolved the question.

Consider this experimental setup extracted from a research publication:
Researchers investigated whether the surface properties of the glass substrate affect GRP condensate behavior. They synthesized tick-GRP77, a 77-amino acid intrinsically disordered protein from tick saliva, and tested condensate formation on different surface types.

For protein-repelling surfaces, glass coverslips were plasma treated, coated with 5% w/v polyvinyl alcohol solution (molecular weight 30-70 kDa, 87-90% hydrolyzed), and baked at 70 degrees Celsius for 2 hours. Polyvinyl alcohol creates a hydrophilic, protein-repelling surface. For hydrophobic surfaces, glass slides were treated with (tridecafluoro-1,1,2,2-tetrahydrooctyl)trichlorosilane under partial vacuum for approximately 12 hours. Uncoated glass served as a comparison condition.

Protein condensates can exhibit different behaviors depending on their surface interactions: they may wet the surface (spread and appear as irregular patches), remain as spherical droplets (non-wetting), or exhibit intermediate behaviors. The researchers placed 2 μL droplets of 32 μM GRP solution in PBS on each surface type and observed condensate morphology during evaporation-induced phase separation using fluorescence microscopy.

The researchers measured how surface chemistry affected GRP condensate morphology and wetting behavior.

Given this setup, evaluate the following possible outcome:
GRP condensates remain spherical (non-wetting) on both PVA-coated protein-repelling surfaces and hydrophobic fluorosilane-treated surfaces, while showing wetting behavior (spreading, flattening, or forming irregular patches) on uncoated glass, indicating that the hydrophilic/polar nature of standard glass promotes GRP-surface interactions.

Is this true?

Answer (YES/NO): NO